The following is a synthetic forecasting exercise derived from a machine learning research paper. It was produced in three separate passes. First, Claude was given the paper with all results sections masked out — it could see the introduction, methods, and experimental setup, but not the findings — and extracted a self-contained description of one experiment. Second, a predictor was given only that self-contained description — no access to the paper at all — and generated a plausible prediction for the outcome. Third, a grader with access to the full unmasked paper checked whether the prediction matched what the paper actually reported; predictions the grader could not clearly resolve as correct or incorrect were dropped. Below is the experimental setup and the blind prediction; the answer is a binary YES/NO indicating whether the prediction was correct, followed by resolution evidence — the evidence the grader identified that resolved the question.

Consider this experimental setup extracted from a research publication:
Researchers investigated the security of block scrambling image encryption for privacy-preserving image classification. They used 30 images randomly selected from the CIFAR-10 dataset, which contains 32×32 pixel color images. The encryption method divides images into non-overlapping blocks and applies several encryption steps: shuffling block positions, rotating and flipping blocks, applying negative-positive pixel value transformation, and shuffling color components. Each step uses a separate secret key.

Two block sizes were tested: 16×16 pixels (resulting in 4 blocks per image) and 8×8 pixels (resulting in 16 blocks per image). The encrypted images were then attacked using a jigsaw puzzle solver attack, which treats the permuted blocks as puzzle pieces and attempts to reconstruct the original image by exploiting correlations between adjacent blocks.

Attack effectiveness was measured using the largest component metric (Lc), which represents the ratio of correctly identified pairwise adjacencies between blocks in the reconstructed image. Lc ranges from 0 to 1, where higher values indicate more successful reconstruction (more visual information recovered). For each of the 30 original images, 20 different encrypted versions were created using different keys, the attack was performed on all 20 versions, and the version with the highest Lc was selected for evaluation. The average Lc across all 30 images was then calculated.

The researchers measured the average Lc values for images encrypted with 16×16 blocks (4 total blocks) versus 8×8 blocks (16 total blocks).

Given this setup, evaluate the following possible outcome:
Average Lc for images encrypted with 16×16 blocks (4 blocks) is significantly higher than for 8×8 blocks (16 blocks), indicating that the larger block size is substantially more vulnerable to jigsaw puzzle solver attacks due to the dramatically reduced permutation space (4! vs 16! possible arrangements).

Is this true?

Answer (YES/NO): YES